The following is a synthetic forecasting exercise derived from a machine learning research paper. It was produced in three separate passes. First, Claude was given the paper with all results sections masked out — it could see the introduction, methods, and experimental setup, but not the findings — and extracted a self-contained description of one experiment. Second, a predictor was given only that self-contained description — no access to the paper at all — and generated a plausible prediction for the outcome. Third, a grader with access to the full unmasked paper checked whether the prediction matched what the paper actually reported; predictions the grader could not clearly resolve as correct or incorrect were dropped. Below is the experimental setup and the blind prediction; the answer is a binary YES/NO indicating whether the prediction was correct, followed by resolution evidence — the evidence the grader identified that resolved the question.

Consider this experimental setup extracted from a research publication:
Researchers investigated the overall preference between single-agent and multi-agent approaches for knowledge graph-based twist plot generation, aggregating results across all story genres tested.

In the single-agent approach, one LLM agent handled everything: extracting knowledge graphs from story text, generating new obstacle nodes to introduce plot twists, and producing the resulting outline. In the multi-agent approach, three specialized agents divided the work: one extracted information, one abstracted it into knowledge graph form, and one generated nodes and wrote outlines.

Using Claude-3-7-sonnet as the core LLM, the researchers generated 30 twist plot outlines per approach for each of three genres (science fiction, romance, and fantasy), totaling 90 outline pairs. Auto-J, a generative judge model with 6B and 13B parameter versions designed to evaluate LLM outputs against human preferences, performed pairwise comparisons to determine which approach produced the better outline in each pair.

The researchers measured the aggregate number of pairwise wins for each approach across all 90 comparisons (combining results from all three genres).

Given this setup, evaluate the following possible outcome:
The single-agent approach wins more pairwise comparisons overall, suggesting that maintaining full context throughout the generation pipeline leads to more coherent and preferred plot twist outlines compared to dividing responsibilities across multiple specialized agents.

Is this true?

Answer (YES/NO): NO